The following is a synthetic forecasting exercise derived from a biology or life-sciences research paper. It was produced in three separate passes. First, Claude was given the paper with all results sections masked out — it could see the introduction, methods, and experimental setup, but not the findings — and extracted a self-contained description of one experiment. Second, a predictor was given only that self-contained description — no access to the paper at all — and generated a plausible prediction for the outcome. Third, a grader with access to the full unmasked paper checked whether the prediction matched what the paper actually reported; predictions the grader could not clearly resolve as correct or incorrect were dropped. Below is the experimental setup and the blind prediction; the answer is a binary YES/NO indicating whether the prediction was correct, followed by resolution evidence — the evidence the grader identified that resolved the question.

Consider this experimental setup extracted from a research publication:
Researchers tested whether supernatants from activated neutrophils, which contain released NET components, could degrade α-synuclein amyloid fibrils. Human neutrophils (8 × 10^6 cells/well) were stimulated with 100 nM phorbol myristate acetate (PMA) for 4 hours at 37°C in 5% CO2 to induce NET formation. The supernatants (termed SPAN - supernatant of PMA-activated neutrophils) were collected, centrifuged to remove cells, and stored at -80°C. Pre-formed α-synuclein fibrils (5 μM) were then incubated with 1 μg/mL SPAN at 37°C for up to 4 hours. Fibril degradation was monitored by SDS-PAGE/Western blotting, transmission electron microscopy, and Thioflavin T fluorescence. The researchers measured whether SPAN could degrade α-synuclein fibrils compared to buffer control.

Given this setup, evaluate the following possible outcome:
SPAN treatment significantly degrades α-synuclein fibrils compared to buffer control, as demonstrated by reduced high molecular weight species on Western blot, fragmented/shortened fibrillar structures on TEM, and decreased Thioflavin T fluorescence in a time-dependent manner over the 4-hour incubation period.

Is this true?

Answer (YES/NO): NO